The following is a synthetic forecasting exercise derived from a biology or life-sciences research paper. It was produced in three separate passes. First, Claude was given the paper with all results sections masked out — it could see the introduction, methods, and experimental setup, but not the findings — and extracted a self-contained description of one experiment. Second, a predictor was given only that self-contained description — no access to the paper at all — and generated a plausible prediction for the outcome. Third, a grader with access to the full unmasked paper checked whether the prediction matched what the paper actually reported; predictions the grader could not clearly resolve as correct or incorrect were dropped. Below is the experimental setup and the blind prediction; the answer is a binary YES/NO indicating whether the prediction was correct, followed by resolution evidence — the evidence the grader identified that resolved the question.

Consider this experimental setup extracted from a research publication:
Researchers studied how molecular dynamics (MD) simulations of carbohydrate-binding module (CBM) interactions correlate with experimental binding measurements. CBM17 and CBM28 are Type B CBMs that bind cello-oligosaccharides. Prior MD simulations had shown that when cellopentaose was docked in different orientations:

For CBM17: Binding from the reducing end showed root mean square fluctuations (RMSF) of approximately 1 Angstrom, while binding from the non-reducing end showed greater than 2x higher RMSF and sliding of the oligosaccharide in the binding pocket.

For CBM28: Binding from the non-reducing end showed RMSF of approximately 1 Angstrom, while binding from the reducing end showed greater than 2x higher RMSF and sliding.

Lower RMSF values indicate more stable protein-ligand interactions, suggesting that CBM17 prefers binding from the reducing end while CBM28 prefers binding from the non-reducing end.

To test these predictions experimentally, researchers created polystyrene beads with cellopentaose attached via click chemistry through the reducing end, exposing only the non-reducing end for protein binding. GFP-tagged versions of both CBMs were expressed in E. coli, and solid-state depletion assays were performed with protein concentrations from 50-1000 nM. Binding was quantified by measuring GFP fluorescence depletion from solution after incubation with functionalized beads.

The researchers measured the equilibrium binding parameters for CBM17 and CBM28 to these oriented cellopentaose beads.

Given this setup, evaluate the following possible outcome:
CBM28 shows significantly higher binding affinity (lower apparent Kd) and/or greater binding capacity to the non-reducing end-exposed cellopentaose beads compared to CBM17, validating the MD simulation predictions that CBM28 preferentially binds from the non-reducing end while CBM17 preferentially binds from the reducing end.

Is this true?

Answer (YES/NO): YES